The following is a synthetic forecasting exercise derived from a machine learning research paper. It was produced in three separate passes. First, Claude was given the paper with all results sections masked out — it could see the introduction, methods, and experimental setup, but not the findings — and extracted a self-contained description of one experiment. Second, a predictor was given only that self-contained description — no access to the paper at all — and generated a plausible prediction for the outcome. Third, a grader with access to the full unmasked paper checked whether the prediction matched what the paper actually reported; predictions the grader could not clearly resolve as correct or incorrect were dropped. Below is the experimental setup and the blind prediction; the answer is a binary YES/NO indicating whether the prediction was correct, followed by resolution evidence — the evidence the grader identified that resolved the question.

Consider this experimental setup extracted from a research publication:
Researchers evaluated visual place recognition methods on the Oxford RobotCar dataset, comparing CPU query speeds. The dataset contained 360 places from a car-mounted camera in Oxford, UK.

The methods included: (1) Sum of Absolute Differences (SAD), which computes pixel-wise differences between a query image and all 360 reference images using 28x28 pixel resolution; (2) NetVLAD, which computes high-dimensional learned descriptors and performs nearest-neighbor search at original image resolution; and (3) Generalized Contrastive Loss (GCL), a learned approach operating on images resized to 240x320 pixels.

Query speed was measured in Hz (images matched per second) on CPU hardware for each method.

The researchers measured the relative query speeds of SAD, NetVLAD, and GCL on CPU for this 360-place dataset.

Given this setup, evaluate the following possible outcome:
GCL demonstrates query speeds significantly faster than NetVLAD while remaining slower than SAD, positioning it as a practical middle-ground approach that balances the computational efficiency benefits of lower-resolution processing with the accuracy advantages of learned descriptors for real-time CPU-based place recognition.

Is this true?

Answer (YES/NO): NO